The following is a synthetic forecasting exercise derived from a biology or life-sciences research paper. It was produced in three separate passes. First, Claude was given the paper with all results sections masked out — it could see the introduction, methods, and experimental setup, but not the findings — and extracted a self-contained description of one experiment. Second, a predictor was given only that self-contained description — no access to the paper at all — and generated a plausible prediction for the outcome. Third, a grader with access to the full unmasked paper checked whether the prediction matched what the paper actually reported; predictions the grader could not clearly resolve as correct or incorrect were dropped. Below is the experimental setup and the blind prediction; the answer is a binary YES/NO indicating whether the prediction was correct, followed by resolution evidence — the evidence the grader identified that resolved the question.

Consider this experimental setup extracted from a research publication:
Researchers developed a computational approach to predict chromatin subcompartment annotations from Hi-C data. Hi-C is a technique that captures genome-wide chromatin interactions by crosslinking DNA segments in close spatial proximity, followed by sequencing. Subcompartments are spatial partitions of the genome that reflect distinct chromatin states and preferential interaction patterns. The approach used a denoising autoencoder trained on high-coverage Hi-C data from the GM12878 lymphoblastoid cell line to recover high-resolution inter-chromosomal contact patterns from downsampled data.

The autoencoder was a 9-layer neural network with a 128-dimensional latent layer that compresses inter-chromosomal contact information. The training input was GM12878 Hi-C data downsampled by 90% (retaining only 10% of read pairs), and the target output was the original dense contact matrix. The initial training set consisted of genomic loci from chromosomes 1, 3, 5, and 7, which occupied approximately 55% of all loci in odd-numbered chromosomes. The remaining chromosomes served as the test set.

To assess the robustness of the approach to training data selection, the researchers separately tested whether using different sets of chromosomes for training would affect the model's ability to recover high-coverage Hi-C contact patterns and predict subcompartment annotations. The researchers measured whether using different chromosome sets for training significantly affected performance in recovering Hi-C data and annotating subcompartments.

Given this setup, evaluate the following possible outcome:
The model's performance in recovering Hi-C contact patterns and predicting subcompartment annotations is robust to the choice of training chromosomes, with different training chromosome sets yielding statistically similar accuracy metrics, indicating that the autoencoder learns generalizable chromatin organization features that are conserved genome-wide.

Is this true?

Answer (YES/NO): YES